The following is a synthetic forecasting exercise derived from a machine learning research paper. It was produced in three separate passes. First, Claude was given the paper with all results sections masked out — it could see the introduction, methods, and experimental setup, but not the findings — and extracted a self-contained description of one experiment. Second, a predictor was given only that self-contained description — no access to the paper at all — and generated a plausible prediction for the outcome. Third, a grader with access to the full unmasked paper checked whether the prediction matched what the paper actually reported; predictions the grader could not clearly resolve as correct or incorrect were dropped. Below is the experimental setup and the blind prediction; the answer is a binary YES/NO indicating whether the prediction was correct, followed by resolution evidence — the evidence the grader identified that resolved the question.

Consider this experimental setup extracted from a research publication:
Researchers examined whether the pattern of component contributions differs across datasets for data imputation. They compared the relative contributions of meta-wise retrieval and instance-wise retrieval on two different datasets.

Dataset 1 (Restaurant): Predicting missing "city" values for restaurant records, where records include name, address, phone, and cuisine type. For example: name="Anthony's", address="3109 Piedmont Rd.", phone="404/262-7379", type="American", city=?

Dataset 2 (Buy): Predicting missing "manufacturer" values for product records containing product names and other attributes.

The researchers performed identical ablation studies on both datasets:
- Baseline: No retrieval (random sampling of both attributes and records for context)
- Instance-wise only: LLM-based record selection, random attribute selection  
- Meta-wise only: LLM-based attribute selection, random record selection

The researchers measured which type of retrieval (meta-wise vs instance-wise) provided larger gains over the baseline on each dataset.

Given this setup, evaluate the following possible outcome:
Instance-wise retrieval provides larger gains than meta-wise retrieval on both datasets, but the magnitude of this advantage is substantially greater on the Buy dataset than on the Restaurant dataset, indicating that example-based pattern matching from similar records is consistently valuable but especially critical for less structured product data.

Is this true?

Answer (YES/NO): NO